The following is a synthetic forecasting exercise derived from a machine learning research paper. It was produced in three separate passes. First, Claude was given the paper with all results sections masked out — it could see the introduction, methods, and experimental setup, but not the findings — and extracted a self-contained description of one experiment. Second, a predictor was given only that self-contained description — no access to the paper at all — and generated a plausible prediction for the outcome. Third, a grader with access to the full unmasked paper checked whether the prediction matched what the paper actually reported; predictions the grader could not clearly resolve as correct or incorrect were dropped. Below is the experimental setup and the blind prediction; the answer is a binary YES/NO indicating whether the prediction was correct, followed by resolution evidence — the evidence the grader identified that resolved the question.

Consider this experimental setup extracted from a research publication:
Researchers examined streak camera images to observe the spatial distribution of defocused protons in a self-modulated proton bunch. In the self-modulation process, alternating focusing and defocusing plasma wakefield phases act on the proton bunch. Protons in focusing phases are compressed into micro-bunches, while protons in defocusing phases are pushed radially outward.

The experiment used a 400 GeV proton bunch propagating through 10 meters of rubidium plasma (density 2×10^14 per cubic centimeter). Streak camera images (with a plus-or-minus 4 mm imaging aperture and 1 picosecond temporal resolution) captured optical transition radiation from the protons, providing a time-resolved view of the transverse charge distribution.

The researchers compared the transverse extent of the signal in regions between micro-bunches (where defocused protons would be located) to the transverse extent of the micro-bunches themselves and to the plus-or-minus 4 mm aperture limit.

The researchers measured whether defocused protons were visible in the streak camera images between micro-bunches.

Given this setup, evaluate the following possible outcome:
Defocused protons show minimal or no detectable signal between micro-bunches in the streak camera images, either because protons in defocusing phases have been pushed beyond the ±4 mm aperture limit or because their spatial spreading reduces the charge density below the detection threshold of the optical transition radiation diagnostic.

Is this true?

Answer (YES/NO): NO